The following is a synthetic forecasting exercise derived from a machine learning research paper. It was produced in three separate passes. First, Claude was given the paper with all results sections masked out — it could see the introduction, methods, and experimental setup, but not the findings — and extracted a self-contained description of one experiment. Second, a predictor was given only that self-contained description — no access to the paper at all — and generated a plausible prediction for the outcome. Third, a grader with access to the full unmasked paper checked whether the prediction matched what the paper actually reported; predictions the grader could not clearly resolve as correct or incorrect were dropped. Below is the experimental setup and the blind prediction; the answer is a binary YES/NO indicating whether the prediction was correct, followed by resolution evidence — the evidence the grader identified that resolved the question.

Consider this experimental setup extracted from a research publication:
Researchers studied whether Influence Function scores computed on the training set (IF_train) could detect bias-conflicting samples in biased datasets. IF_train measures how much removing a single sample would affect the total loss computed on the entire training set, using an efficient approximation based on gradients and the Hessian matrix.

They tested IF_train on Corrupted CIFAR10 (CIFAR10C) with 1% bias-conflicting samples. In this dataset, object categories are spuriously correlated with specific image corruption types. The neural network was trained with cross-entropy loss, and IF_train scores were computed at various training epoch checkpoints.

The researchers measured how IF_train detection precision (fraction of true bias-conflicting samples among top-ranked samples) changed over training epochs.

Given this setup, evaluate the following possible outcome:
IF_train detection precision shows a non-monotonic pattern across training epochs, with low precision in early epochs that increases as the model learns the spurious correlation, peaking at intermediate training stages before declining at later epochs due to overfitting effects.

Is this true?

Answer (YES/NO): NO